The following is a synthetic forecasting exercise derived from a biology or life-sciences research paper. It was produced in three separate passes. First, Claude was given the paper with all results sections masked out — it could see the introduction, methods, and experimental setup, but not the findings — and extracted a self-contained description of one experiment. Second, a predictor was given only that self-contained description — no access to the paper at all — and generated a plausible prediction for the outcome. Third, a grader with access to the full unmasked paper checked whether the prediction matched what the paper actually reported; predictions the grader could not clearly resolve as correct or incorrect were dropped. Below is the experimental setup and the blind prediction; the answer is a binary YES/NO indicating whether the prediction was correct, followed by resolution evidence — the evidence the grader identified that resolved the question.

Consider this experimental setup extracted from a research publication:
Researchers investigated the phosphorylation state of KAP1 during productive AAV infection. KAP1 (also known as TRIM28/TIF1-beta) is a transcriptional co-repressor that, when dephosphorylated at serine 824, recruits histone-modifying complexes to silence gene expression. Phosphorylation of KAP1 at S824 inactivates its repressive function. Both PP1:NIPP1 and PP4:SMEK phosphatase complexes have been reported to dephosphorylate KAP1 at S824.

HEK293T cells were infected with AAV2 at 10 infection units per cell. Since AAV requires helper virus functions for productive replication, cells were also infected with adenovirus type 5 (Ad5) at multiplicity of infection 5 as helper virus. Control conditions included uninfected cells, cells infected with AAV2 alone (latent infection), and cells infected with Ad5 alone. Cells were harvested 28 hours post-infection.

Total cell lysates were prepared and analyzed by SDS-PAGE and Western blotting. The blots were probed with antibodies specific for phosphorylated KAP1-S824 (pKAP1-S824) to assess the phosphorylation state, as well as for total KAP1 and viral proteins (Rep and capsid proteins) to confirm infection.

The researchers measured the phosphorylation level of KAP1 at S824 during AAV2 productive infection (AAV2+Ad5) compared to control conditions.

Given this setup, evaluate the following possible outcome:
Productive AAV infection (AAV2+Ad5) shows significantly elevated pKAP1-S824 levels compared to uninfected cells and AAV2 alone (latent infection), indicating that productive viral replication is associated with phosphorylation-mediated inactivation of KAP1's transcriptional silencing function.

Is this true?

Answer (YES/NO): YES